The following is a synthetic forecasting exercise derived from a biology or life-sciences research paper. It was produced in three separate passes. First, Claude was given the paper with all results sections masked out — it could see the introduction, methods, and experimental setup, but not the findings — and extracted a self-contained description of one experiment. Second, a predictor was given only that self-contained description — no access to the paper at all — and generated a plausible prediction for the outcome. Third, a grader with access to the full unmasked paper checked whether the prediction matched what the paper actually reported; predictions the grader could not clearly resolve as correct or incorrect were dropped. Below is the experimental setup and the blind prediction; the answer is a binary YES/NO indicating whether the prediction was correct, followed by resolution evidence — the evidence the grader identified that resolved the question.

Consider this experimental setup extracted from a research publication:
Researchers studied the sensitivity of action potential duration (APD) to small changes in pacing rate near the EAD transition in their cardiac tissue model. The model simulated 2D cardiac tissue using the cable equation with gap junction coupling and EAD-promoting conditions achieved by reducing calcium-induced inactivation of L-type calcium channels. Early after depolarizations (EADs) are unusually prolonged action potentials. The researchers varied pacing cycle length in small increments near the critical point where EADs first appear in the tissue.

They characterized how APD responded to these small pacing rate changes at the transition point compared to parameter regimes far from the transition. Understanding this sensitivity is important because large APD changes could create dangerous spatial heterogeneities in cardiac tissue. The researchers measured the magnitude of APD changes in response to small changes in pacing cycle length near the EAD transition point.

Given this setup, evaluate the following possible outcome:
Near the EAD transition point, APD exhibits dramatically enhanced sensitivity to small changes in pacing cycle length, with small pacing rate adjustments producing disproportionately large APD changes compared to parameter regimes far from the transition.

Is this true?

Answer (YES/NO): YES